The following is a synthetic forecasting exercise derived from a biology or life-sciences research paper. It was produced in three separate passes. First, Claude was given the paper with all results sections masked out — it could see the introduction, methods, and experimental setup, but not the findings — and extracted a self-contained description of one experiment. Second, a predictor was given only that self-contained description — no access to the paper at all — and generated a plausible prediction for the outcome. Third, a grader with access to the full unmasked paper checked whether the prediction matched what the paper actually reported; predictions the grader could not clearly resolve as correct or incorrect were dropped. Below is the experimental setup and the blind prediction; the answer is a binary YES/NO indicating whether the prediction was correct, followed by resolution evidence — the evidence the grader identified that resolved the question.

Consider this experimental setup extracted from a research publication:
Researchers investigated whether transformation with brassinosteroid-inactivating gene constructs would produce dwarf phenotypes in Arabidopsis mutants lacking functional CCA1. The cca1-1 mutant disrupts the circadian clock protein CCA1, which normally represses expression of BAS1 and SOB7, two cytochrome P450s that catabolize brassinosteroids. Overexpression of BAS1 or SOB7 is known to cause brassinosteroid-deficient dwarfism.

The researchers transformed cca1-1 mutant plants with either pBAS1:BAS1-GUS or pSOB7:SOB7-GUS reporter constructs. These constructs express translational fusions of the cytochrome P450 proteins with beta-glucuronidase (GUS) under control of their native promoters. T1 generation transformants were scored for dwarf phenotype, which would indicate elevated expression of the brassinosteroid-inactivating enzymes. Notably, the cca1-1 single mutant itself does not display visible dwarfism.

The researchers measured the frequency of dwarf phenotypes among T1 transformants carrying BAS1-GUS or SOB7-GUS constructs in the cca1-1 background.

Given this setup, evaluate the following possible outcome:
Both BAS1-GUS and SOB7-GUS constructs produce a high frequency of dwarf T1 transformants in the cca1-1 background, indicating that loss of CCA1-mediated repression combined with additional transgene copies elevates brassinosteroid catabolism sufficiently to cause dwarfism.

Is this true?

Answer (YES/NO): YES